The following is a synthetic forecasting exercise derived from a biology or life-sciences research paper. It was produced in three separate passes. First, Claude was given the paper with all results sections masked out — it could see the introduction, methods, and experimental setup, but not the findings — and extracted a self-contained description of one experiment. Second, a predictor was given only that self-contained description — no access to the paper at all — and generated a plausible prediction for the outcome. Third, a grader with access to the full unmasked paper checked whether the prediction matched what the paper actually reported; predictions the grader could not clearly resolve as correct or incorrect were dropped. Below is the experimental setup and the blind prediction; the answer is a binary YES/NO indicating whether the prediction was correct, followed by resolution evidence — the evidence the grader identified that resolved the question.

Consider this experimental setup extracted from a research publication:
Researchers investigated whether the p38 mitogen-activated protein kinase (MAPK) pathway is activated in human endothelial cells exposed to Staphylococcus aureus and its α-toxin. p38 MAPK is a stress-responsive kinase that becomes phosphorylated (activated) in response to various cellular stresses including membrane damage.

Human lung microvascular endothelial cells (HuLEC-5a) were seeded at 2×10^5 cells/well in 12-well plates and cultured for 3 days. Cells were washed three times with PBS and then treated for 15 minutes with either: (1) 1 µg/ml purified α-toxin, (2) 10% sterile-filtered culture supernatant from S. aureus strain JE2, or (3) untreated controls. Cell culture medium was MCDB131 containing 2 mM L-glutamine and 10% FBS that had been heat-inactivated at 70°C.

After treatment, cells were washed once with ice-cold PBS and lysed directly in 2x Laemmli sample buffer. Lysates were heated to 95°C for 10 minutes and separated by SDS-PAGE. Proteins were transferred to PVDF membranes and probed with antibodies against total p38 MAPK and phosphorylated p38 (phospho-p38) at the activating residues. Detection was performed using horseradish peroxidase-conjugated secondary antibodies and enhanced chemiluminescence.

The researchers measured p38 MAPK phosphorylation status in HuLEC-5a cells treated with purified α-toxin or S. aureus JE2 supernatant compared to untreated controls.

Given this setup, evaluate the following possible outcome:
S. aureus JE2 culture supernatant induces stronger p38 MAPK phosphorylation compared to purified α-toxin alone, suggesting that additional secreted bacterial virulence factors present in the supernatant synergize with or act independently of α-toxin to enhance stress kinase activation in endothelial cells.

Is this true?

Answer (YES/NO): NO